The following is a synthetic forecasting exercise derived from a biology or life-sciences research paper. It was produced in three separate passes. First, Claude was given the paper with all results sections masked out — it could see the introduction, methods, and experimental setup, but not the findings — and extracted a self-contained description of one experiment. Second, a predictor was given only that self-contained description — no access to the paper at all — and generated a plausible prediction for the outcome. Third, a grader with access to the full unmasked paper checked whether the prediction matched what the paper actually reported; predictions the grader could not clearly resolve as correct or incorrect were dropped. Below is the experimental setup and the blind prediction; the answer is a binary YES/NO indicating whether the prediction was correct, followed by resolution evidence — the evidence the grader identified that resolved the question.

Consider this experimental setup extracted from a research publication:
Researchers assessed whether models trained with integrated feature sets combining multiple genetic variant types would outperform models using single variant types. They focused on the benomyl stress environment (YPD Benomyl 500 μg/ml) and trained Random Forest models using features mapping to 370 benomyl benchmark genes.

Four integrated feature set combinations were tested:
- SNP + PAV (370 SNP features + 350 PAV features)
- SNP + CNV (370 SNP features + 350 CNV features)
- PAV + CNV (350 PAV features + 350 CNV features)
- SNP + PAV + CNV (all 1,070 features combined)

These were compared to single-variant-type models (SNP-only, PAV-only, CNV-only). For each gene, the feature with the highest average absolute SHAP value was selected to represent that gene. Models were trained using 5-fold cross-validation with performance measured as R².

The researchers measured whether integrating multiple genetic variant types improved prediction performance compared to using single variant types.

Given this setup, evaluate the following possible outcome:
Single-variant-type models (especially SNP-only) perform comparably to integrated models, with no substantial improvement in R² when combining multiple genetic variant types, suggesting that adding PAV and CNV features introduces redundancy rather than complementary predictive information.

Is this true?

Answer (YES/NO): YES